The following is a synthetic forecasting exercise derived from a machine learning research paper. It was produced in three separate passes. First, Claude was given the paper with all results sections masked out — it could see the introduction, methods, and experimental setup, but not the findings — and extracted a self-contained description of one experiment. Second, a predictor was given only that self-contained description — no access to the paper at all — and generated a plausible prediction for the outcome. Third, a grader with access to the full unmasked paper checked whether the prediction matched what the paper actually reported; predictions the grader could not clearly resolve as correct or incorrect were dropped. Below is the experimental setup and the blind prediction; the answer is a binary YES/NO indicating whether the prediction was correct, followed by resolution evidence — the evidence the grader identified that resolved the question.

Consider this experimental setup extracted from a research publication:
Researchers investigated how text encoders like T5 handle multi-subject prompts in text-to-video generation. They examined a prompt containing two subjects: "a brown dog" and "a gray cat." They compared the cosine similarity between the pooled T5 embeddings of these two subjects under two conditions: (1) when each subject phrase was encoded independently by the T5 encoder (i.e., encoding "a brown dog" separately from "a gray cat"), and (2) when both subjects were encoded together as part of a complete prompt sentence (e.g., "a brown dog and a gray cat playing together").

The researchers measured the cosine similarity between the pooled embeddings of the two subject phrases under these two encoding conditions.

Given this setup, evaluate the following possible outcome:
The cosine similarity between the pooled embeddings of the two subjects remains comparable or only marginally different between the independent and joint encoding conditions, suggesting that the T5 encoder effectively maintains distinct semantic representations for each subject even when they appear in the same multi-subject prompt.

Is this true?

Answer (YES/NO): NO